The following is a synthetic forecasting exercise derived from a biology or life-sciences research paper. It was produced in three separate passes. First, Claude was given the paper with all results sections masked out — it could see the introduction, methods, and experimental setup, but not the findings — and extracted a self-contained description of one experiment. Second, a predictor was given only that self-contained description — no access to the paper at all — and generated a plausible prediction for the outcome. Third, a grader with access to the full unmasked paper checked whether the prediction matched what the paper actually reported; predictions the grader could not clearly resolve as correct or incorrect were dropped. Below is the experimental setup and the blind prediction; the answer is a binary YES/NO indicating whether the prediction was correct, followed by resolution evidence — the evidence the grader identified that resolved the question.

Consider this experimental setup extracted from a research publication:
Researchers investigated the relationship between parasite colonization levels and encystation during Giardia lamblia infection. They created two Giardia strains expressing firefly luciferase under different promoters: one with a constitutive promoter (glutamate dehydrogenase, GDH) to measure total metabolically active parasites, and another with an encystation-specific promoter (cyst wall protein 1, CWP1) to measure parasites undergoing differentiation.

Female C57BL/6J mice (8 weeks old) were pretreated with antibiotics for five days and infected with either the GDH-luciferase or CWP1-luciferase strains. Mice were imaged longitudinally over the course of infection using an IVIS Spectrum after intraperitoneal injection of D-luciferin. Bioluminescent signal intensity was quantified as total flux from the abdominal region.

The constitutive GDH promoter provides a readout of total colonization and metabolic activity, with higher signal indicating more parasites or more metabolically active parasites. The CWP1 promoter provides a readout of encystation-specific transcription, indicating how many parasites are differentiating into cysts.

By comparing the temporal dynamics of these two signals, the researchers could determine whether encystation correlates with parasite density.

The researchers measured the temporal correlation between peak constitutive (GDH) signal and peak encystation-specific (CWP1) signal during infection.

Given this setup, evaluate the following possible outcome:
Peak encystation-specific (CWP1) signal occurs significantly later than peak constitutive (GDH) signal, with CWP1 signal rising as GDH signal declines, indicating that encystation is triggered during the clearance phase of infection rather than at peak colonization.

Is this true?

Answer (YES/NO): NO